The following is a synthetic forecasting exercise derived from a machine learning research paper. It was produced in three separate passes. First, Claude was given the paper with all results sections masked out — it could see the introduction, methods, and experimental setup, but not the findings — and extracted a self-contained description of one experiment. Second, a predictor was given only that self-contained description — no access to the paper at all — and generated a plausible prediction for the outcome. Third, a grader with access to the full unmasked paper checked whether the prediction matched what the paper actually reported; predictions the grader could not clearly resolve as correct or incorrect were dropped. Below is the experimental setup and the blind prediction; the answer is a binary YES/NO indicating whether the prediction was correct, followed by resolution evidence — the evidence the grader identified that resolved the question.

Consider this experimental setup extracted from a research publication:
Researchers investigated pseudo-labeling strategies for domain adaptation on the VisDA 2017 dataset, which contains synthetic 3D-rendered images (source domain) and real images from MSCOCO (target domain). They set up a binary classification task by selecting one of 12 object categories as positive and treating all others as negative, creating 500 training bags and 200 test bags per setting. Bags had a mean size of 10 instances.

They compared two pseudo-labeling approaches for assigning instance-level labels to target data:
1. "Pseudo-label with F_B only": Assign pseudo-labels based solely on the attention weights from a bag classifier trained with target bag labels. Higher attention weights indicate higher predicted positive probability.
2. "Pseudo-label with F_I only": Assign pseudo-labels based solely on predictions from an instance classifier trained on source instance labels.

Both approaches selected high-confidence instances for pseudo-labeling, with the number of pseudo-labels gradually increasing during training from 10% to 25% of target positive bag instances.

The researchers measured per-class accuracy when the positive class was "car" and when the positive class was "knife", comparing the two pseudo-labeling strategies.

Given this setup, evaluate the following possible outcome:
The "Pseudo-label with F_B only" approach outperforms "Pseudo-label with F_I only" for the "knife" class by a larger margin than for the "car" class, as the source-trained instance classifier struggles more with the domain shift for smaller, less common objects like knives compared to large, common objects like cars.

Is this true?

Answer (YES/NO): NO